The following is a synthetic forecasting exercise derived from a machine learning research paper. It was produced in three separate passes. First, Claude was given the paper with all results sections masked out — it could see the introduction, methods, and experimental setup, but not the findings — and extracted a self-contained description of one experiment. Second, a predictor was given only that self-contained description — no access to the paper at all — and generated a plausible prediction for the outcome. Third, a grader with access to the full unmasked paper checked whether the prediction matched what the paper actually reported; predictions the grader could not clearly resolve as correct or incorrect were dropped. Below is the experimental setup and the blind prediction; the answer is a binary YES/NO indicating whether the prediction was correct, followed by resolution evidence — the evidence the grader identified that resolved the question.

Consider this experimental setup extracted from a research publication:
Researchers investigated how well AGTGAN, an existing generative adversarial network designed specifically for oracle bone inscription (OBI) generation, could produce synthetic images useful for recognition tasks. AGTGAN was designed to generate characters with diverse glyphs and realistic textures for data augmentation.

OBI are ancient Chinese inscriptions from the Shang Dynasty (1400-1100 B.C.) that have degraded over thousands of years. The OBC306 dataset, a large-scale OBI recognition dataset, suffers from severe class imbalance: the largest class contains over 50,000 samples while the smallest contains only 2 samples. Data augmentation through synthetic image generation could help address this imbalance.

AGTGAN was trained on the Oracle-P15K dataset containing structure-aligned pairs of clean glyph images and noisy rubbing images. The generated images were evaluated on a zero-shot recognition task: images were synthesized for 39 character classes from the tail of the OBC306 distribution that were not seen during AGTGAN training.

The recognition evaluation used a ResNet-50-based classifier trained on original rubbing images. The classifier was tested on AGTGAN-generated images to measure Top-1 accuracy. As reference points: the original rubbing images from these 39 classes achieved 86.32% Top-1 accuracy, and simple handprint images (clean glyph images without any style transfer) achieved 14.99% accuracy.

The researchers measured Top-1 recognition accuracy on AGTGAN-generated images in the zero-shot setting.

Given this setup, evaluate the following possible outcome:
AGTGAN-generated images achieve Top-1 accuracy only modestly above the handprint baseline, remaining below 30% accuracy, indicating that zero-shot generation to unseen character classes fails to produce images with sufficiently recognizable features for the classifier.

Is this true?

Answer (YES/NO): NO